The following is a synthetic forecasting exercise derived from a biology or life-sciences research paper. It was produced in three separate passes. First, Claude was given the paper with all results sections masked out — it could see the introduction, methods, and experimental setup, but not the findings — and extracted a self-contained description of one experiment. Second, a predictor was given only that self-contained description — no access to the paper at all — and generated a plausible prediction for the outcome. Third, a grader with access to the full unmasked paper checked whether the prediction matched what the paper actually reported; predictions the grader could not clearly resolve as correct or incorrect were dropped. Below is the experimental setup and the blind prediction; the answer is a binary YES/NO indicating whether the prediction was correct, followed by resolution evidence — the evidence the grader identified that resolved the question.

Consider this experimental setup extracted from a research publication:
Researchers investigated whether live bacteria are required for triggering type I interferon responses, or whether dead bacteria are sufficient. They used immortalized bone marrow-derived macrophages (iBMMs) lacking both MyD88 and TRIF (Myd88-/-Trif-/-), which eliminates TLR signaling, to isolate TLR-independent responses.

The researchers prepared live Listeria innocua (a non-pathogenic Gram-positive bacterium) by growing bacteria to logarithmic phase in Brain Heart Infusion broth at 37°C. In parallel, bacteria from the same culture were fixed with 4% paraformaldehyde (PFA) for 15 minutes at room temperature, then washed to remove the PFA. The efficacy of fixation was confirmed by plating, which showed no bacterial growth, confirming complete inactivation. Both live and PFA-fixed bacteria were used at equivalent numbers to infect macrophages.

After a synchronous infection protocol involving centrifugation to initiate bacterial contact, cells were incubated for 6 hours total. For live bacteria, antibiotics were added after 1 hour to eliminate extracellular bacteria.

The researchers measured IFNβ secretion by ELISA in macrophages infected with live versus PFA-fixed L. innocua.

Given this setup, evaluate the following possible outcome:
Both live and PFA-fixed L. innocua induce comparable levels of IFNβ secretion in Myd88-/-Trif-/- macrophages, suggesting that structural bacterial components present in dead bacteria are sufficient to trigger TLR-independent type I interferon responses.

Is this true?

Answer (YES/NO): NO